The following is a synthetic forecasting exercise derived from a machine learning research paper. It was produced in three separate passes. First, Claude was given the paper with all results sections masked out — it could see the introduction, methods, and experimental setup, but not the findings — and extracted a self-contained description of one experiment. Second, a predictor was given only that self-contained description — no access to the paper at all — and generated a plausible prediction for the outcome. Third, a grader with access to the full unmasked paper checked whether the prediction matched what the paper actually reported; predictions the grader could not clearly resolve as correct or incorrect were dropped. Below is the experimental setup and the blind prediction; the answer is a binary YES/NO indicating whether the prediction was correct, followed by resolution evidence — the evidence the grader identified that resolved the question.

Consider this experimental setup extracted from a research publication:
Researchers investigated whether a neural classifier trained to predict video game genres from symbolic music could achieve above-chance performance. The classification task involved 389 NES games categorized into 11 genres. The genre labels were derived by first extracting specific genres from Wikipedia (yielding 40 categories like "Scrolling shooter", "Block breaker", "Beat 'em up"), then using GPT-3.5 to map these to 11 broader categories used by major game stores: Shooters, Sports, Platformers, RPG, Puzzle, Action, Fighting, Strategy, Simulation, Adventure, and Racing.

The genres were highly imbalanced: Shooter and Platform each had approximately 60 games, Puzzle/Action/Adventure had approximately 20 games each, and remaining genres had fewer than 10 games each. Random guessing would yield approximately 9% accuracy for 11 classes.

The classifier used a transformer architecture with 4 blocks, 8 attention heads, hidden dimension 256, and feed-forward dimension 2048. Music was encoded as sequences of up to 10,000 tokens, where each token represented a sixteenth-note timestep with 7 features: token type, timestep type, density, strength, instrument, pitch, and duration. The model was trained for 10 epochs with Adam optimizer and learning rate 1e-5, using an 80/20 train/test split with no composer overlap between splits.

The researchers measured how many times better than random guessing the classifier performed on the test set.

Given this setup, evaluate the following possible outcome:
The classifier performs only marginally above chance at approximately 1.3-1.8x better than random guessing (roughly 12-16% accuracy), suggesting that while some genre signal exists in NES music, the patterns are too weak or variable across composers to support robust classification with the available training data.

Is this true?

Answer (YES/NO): NO